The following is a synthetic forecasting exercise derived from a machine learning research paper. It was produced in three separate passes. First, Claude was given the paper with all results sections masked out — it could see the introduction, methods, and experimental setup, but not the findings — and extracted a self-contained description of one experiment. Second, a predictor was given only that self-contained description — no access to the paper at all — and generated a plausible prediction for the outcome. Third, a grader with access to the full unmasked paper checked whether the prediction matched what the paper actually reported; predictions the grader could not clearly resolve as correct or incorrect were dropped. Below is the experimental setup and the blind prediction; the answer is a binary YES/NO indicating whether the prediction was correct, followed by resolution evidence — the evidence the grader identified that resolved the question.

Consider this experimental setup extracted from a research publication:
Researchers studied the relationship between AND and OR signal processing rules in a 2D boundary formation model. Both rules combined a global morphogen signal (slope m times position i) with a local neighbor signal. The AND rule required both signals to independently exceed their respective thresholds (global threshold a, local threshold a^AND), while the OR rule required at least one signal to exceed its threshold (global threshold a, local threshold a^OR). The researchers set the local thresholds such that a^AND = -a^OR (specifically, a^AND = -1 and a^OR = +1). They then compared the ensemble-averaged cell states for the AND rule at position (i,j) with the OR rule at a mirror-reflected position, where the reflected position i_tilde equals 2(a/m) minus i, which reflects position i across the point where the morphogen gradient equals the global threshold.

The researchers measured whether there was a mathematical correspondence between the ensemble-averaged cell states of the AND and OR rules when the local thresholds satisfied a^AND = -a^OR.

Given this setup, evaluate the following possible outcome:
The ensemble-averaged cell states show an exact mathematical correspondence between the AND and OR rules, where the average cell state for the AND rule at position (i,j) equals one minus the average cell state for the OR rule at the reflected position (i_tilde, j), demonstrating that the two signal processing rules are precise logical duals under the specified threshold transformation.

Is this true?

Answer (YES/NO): NO